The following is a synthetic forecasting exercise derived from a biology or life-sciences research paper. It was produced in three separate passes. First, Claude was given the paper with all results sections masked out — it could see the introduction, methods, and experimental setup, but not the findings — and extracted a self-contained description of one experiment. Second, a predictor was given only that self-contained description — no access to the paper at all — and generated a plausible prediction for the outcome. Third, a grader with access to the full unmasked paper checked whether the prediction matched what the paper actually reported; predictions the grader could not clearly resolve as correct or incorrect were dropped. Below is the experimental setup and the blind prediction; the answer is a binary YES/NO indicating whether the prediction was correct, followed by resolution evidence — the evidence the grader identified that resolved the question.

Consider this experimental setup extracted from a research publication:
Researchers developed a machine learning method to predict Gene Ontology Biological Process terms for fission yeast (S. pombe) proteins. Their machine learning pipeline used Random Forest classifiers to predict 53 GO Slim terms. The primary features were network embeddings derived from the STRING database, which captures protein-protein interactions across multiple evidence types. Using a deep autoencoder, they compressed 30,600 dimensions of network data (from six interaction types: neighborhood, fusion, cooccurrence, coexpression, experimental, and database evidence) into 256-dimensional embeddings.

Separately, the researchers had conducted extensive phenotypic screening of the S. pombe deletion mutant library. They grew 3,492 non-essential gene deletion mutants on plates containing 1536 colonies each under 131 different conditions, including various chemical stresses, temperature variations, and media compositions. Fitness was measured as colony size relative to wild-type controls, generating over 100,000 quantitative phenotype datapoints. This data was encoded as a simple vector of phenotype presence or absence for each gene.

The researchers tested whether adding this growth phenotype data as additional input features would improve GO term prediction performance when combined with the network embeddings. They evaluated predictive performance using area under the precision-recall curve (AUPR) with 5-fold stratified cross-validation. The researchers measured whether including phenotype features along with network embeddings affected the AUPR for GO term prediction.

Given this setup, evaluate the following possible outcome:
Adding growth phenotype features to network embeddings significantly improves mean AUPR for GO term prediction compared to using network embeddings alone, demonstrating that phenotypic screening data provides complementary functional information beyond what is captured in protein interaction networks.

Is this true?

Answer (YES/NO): NO